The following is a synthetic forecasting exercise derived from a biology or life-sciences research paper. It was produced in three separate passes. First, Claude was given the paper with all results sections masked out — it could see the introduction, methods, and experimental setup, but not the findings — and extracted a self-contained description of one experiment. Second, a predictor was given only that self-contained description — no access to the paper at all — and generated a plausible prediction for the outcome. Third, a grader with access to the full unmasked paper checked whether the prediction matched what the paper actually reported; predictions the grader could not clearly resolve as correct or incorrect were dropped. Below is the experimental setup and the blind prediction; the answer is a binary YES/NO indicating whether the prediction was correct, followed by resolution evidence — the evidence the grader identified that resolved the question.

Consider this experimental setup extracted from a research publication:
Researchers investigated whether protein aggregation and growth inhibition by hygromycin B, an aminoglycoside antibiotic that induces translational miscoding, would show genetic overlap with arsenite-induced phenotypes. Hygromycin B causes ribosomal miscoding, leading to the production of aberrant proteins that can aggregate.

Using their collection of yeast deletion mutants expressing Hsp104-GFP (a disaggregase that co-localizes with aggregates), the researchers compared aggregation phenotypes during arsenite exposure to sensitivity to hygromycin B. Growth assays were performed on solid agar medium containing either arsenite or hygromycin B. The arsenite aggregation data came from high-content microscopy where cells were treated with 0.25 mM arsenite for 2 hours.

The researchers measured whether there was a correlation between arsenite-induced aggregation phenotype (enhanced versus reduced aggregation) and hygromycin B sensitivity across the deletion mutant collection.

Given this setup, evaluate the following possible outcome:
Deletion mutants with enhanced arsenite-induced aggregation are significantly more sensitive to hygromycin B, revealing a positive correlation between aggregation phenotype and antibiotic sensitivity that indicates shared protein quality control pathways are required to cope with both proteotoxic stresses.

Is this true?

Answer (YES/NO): YES